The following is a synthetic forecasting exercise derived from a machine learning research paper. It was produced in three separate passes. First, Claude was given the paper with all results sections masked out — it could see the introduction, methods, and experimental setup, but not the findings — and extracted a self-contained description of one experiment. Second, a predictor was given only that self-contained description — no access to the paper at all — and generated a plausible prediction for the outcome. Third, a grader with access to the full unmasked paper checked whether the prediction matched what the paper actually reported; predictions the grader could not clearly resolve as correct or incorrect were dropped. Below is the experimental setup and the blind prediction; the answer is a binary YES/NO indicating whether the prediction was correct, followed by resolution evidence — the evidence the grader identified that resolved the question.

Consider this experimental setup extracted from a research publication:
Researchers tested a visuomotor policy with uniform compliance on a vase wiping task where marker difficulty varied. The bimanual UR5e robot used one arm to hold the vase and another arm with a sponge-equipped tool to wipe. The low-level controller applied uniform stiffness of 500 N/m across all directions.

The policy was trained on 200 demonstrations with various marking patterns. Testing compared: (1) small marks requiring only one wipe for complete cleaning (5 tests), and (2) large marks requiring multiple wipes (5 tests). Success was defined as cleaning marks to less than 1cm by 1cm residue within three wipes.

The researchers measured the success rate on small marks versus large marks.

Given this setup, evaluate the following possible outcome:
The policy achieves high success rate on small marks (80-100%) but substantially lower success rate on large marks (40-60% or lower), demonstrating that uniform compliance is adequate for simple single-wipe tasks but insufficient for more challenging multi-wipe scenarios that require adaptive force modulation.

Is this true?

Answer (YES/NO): NO